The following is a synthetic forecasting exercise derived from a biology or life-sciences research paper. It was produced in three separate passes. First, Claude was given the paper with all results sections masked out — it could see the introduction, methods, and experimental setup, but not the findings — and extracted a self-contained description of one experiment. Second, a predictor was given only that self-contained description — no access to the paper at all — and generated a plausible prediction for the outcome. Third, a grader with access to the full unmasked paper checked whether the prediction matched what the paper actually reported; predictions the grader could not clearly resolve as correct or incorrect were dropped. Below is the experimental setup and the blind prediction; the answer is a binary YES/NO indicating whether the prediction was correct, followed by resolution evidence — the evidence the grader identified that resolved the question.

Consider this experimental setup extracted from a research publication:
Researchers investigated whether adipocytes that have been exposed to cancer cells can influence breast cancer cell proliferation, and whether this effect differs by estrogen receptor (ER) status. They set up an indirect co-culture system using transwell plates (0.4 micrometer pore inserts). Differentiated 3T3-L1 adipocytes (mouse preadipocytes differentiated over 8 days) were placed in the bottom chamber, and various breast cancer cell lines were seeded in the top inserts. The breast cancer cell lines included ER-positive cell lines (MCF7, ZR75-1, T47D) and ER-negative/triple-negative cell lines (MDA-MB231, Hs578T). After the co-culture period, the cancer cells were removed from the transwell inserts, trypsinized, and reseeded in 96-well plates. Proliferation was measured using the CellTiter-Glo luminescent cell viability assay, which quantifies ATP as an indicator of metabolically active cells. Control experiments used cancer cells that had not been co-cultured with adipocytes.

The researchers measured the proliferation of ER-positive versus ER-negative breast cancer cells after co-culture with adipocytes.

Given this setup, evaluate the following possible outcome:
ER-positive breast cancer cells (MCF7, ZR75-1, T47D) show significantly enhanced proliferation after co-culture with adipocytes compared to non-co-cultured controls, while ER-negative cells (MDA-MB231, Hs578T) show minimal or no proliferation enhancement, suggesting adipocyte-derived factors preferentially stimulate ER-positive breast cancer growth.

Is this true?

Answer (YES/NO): YES